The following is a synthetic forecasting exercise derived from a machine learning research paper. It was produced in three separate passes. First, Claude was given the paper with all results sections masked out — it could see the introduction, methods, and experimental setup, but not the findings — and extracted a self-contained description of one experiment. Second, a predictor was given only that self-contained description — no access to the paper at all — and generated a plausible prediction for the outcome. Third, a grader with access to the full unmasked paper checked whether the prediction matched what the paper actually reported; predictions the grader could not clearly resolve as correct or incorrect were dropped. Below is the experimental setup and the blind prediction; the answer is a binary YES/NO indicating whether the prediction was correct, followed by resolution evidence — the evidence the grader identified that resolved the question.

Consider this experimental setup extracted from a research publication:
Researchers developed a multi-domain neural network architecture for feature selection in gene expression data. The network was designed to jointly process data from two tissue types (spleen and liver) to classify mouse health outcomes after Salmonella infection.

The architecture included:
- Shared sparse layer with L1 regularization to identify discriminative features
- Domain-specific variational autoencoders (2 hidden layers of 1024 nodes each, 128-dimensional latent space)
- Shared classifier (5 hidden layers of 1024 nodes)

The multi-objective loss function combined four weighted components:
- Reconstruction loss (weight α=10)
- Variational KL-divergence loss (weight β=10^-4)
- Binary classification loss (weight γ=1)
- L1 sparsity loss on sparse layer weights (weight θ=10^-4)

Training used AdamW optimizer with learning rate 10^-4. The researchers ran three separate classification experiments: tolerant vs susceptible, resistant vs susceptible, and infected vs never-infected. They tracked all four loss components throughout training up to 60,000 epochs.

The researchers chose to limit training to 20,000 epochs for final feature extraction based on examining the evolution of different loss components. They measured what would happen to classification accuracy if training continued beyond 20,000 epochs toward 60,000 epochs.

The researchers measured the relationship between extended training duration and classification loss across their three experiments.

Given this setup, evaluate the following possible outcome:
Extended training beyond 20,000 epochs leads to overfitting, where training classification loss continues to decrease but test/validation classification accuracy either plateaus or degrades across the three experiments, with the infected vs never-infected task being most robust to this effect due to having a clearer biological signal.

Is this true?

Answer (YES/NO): NO